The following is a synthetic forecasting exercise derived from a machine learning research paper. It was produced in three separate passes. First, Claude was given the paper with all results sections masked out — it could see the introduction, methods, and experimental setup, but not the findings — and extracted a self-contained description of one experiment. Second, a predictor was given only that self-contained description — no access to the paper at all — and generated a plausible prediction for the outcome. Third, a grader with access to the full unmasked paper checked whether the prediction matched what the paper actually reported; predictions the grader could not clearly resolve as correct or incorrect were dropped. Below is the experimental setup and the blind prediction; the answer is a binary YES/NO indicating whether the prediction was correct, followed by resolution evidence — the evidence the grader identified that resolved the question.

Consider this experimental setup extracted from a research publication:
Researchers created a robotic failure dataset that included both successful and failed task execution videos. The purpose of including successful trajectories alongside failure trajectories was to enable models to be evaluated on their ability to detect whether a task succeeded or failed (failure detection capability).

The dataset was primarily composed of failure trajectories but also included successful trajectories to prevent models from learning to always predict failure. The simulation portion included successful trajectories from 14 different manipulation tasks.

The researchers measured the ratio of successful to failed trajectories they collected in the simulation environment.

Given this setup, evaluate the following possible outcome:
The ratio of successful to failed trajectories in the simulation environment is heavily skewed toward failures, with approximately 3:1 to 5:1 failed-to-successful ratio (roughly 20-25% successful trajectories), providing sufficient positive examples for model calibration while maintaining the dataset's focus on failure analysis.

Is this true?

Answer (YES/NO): NO